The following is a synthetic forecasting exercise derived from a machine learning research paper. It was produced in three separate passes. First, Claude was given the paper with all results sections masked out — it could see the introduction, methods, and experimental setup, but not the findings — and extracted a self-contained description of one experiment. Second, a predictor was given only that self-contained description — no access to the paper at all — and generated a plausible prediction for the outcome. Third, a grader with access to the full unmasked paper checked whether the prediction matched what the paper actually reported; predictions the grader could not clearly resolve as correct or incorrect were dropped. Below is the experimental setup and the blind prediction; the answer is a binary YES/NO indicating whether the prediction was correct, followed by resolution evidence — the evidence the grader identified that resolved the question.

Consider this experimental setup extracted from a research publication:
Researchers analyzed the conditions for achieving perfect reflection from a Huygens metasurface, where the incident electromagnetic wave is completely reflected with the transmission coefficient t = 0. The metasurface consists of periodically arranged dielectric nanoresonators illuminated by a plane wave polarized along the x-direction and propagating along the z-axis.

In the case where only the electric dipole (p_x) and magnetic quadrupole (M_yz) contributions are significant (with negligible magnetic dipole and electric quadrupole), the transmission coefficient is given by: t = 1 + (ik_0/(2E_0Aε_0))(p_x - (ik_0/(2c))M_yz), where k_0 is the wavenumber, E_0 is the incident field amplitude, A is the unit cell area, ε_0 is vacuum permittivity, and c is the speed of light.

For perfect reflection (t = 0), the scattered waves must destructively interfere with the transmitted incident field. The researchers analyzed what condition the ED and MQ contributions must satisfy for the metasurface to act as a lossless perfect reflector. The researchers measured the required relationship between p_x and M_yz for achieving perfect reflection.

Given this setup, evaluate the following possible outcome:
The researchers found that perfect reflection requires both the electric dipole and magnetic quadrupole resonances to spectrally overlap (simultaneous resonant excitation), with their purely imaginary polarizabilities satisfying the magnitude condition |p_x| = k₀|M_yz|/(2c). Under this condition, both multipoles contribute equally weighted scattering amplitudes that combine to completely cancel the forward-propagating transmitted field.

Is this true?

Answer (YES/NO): NO